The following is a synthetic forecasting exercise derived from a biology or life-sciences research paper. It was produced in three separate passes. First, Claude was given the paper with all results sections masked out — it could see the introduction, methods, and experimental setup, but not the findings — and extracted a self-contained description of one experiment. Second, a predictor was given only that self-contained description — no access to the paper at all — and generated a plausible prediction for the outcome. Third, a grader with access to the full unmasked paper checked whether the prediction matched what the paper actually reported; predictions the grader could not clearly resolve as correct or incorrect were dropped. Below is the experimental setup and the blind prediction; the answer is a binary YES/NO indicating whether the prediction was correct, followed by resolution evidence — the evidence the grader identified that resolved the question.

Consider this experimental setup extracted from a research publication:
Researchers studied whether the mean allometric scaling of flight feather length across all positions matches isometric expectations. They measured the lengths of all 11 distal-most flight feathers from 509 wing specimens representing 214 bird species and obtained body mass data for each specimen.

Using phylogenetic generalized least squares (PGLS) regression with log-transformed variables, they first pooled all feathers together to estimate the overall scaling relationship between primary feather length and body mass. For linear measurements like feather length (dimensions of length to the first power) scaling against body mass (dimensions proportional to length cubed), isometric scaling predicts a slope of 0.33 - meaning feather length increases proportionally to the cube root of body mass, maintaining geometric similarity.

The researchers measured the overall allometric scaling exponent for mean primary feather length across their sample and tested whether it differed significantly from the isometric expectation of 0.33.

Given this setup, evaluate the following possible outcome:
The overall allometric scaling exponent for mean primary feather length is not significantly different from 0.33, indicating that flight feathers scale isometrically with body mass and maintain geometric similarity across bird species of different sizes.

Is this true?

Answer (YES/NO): YES